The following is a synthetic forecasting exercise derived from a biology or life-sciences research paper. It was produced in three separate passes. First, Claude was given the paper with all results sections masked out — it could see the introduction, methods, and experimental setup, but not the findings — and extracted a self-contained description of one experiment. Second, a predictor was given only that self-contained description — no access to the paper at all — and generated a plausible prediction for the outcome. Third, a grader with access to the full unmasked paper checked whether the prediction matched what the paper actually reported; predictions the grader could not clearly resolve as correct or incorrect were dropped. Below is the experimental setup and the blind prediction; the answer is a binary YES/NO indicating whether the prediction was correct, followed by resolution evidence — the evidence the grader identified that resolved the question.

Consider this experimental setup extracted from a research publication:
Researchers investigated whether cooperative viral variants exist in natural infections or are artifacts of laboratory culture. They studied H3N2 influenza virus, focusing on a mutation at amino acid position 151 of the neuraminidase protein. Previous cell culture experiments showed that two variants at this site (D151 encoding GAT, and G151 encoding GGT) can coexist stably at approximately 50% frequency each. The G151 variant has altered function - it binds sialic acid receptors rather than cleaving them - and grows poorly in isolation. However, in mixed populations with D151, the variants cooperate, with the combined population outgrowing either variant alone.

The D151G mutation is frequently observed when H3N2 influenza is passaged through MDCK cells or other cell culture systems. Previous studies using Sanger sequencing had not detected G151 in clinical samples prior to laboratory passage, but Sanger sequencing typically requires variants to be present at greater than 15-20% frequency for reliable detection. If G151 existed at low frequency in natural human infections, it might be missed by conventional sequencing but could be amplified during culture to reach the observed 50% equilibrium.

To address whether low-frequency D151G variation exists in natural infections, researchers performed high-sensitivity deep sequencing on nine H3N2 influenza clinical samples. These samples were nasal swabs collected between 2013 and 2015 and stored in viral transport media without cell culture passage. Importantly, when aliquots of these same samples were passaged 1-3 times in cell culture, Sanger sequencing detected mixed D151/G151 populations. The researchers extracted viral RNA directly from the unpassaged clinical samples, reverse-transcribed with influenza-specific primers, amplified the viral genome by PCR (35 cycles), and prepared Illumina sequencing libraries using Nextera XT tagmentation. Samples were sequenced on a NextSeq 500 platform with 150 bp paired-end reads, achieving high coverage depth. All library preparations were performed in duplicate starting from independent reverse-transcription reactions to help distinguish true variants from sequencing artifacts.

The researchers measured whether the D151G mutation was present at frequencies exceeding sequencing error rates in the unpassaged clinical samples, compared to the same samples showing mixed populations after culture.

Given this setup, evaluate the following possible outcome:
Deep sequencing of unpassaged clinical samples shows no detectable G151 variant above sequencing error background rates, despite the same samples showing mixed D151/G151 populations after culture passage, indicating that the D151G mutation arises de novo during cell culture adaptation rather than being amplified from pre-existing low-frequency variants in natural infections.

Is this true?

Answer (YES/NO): YES